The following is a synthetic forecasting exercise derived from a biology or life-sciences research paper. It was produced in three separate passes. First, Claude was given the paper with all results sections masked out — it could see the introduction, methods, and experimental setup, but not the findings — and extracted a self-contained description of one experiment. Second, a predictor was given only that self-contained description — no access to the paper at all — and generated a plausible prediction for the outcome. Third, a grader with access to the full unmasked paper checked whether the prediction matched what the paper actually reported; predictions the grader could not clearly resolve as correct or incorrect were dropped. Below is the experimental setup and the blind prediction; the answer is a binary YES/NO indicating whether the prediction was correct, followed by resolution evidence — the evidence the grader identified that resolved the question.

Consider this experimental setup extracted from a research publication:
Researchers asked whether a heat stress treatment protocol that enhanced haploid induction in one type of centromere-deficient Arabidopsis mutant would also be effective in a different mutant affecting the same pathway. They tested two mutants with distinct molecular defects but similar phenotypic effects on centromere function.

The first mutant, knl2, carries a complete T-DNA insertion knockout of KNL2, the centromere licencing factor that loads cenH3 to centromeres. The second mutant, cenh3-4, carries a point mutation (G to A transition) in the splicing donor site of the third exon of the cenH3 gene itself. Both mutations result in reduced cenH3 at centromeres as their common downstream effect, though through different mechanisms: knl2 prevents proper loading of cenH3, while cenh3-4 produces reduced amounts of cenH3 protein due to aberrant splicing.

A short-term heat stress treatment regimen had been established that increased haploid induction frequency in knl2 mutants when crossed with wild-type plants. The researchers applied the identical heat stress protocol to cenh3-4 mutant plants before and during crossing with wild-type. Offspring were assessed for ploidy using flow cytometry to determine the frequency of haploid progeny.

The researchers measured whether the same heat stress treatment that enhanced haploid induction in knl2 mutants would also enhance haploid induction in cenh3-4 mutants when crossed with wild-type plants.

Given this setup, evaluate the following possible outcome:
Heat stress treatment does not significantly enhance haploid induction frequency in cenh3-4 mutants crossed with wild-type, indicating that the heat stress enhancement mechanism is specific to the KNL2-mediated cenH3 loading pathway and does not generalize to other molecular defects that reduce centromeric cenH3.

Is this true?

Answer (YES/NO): NO